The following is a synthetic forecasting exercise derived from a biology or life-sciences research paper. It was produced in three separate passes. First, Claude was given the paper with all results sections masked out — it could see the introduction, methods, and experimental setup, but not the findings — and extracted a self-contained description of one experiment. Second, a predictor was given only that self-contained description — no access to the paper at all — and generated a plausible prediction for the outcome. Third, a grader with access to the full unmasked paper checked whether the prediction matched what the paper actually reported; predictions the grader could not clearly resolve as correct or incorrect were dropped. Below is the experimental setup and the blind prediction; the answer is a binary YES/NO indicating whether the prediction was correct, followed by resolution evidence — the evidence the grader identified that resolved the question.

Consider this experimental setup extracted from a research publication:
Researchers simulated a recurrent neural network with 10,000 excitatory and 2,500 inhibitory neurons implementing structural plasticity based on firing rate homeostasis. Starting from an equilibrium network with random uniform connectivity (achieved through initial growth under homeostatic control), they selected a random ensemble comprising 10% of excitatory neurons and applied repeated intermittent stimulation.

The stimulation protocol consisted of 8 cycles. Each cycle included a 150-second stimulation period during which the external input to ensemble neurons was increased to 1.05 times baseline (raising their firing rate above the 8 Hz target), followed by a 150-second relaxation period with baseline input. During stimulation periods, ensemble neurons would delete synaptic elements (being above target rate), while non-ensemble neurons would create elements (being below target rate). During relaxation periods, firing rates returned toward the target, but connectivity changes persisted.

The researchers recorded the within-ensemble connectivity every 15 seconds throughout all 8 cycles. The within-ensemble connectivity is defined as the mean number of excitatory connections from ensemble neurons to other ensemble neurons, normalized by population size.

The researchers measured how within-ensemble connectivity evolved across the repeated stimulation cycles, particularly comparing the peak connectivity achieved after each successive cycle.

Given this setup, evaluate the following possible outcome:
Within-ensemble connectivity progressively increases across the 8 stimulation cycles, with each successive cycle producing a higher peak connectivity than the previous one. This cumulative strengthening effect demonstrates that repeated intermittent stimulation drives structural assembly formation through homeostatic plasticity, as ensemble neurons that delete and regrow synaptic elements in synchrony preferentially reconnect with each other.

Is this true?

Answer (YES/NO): YES